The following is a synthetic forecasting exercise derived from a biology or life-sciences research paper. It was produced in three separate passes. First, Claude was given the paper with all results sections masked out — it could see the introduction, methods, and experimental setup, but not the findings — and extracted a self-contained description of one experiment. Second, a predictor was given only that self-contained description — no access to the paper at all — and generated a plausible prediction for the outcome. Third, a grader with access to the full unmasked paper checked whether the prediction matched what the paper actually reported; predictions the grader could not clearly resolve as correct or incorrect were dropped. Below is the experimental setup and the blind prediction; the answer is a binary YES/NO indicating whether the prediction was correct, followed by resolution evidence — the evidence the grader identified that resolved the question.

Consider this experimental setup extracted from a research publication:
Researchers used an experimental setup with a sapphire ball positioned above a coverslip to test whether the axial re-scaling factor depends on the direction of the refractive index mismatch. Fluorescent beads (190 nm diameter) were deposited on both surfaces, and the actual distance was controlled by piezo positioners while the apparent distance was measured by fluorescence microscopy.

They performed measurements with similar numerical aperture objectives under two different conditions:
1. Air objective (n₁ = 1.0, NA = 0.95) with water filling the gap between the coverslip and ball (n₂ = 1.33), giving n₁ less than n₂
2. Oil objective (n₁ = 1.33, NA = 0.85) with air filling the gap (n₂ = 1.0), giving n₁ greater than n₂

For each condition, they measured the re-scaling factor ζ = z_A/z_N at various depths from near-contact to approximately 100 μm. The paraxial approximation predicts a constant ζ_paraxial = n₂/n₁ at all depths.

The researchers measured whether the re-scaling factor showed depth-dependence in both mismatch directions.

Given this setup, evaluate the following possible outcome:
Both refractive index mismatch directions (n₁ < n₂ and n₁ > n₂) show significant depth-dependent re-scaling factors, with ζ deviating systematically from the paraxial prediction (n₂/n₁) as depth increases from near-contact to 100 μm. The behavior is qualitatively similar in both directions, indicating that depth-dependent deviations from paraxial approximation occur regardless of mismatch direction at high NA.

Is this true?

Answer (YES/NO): NO